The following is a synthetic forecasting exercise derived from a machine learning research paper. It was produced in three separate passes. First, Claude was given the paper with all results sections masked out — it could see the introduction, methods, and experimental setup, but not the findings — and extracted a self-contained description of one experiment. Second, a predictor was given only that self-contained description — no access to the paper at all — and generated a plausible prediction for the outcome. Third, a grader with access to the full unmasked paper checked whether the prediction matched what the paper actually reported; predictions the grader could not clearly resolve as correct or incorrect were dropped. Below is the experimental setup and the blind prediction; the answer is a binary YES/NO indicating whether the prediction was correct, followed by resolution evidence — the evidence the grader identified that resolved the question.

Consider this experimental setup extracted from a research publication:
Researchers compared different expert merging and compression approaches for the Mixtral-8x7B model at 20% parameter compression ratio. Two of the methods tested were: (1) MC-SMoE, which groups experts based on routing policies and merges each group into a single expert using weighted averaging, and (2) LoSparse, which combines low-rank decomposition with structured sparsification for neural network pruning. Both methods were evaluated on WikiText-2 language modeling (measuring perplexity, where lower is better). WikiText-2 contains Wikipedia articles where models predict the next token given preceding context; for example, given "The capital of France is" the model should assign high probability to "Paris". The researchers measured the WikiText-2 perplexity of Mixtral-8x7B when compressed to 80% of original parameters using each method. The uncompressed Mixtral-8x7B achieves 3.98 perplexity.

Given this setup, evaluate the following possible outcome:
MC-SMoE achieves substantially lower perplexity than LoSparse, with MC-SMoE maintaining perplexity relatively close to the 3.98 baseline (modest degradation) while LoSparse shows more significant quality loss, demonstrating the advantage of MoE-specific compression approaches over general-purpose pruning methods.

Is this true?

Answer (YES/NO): NO